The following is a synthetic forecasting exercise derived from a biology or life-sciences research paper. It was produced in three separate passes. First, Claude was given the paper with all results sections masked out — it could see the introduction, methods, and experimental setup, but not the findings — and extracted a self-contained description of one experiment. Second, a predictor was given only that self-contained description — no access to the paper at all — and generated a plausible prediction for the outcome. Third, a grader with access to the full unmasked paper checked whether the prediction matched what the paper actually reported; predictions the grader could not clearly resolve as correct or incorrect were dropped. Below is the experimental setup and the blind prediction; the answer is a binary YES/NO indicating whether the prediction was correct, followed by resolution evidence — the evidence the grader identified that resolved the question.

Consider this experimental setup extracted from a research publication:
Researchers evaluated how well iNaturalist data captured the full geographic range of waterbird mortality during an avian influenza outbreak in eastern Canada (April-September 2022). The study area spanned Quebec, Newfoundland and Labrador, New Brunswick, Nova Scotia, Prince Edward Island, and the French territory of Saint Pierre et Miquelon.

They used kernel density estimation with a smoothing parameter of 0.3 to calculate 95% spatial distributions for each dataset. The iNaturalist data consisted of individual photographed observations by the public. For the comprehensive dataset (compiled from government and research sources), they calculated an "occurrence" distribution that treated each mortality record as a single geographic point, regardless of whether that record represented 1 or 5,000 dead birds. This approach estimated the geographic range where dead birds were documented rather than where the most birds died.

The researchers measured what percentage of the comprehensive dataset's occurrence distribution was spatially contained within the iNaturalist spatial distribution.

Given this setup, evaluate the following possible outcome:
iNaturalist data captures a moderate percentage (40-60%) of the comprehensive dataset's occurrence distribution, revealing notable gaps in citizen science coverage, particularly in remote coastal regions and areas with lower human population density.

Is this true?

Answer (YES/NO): NO